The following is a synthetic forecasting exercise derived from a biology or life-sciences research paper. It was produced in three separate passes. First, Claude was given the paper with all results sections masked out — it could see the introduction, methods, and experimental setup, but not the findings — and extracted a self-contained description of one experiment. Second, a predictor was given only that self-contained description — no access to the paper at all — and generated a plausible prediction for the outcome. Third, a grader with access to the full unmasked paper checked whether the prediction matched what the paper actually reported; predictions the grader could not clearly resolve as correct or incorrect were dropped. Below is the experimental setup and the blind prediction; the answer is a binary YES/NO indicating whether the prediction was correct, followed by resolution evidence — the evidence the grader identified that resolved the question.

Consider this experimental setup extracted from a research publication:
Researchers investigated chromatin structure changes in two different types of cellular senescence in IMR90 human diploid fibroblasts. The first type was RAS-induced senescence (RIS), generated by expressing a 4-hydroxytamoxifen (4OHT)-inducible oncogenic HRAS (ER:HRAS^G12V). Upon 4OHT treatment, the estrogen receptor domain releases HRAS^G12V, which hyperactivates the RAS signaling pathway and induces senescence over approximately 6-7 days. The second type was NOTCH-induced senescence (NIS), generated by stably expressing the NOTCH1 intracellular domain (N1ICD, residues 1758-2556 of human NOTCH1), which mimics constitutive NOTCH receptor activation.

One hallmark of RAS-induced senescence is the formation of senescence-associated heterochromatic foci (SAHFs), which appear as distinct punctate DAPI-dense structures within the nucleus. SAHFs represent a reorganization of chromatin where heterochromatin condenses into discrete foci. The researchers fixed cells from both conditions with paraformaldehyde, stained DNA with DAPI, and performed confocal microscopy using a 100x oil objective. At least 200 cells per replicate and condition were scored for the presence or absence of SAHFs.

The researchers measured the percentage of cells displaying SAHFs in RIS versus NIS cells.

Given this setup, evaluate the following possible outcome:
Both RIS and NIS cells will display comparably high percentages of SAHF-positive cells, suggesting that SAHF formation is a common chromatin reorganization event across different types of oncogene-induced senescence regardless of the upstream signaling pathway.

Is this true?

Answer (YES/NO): NO